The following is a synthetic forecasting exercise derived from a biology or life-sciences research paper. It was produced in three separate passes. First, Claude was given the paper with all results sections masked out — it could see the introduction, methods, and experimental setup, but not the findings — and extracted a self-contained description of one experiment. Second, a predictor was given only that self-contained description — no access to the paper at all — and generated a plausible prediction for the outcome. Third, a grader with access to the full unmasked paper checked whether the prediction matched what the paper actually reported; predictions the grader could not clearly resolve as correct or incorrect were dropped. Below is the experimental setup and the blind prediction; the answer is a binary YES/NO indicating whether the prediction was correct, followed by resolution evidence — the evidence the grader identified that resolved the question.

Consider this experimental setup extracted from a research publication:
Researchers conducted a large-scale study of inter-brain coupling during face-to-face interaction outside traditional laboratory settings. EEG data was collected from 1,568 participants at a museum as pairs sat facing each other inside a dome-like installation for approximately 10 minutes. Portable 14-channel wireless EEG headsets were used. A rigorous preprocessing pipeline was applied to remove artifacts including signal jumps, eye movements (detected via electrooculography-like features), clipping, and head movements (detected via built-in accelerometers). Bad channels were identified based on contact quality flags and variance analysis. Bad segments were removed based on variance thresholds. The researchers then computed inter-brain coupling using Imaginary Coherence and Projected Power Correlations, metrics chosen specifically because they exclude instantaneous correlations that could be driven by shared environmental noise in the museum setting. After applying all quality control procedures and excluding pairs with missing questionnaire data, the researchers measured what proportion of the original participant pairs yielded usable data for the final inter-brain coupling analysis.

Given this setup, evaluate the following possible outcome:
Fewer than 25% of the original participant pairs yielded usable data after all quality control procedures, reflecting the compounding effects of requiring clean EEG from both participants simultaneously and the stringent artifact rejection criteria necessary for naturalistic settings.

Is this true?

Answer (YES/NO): NO